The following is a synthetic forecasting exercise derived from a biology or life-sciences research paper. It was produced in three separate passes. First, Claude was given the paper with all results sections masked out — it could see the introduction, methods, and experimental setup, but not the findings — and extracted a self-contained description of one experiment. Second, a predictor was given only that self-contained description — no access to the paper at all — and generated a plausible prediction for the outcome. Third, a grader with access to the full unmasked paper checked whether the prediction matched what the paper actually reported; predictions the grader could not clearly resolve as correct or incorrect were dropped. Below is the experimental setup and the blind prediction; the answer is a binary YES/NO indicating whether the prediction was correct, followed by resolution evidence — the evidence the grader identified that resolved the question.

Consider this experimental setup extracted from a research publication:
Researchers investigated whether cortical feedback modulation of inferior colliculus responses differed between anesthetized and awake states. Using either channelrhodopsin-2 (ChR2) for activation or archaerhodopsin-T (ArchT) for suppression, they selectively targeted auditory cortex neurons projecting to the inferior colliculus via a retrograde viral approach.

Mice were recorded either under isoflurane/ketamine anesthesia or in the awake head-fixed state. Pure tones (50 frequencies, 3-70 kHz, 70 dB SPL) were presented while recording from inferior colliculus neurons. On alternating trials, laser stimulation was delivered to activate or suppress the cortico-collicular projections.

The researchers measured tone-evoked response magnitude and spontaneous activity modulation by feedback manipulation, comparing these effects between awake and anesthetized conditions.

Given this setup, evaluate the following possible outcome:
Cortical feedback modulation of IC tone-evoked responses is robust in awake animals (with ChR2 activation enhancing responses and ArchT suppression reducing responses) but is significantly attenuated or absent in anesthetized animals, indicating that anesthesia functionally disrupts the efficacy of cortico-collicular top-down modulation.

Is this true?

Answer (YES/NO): NO